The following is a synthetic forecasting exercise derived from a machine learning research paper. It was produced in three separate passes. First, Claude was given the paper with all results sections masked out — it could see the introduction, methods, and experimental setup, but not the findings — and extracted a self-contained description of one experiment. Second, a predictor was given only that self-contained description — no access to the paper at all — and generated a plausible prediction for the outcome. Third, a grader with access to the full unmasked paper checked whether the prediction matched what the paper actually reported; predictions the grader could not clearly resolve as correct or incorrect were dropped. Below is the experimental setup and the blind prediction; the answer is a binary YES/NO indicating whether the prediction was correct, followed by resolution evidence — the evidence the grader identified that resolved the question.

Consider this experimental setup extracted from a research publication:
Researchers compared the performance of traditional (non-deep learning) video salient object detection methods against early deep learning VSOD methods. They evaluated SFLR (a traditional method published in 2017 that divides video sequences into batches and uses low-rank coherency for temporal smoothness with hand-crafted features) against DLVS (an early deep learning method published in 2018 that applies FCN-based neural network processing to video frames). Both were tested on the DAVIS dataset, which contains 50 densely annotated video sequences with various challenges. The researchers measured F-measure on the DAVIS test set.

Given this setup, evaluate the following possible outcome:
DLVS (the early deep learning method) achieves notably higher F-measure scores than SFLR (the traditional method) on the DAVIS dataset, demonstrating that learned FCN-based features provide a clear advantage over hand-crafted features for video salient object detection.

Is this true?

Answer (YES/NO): NO